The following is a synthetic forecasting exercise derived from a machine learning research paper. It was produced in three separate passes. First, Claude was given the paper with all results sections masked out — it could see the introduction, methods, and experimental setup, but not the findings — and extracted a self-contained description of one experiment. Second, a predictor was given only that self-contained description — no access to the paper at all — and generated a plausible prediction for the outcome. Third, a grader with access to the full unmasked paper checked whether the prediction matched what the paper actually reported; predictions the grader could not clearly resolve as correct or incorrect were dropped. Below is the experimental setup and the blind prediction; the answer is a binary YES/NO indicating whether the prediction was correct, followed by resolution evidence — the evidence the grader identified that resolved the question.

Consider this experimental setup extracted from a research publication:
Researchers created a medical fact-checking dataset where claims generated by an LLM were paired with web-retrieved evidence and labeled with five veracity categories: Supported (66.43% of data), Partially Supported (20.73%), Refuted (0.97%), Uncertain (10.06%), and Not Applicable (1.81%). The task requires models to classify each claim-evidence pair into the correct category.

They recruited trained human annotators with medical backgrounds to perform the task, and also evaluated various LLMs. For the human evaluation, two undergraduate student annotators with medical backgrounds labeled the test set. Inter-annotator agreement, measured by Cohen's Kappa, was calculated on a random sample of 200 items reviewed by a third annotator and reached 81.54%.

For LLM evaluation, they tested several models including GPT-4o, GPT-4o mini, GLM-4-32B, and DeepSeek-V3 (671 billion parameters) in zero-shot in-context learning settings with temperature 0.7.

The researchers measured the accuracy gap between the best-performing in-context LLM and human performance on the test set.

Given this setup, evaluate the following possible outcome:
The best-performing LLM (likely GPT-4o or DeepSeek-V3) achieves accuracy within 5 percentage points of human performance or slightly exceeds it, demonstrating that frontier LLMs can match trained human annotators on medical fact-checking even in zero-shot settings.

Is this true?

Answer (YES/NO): NO